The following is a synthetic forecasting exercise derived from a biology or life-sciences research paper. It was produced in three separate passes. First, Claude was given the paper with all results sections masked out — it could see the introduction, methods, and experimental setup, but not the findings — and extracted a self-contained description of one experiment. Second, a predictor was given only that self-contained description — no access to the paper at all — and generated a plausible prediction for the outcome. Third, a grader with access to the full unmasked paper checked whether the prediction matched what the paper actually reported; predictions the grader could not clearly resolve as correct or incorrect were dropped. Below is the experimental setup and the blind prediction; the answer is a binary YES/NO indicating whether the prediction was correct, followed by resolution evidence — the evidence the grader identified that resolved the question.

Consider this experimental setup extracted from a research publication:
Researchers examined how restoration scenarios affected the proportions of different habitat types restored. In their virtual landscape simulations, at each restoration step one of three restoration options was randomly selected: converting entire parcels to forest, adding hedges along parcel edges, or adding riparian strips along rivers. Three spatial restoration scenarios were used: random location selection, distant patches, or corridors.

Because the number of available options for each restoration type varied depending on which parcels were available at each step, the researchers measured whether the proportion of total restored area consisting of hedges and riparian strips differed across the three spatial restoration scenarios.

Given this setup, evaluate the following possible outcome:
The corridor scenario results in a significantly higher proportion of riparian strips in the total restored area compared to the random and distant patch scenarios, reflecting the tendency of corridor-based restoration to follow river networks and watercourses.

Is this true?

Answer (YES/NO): NO